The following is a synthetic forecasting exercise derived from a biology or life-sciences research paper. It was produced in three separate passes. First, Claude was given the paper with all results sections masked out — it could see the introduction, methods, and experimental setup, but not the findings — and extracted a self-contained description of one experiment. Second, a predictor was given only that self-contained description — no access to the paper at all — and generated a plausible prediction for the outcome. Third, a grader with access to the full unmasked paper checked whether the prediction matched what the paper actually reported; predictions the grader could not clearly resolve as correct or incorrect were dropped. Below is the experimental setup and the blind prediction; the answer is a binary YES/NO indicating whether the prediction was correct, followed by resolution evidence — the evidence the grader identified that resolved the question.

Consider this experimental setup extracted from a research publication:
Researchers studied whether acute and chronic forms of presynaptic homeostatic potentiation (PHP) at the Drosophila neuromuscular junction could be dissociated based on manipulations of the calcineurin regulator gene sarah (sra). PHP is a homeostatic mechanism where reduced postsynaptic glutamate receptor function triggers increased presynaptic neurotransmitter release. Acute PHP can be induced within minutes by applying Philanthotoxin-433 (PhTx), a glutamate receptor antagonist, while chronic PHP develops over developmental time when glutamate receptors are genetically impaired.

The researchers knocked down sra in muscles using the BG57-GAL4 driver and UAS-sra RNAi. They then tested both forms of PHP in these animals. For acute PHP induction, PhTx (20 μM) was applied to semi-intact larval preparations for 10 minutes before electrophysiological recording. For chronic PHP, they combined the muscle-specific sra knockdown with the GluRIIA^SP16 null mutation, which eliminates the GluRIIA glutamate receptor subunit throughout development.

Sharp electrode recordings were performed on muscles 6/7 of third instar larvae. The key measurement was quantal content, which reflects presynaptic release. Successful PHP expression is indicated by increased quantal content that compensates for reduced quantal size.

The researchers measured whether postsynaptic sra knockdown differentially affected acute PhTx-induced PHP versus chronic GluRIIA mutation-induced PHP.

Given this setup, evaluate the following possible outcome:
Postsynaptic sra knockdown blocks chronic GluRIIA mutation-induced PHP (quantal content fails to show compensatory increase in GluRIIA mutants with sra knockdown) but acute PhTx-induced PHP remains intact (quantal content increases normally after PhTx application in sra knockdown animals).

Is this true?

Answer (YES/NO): NO